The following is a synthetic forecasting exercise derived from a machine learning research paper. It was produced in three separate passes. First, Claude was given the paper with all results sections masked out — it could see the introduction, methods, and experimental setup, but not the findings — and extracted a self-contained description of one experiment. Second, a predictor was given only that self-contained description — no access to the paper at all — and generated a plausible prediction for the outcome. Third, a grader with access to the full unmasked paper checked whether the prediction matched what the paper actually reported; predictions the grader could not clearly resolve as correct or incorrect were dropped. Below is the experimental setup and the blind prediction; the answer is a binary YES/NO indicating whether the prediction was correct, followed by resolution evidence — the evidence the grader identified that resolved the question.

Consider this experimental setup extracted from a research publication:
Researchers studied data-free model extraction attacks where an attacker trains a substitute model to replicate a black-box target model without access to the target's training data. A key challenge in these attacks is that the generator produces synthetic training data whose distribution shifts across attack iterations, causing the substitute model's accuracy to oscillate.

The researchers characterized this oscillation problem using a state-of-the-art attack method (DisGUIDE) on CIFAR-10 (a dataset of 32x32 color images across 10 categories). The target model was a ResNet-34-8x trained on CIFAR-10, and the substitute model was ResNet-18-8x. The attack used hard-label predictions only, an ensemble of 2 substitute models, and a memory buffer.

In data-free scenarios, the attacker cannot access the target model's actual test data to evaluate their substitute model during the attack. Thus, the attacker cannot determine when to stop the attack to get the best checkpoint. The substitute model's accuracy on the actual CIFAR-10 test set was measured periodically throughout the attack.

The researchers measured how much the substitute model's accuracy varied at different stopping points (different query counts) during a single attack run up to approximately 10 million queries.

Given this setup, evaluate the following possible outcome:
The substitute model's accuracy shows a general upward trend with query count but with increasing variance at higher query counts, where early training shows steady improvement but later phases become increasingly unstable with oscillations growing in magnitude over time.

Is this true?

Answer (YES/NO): NO